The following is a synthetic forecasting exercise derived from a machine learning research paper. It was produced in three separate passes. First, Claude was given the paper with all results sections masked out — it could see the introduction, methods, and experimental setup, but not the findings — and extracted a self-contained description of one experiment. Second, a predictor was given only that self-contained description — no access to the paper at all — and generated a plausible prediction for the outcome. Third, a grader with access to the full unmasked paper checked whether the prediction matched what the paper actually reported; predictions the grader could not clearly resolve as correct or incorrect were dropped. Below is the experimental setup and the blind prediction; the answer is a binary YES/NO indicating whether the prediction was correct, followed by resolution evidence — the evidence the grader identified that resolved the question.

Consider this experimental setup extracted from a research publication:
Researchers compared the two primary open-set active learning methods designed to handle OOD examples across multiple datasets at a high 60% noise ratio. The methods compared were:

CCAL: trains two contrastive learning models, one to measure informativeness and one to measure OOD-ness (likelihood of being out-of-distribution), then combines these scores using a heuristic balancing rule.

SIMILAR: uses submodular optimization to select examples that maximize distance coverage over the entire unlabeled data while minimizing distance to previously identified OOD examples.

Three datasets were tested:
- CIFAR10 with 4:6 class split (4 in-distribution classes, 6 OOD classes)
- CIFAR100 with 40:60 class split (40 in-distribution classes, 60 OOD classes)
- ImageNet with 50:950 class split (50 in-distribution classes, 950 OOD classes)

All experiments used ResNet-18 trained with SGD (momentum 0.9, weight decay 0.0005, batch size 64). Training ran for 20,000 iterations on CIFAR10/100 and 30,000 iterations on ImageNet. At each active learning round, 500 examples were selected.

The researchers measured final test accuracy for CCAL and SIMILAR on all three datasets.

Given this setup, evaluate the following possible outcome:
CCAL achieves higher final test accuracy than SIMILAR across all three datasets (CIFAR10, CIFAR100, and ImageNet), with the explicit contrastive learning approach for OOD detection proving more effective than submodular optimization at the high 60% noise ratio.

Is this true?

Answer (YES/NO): NO